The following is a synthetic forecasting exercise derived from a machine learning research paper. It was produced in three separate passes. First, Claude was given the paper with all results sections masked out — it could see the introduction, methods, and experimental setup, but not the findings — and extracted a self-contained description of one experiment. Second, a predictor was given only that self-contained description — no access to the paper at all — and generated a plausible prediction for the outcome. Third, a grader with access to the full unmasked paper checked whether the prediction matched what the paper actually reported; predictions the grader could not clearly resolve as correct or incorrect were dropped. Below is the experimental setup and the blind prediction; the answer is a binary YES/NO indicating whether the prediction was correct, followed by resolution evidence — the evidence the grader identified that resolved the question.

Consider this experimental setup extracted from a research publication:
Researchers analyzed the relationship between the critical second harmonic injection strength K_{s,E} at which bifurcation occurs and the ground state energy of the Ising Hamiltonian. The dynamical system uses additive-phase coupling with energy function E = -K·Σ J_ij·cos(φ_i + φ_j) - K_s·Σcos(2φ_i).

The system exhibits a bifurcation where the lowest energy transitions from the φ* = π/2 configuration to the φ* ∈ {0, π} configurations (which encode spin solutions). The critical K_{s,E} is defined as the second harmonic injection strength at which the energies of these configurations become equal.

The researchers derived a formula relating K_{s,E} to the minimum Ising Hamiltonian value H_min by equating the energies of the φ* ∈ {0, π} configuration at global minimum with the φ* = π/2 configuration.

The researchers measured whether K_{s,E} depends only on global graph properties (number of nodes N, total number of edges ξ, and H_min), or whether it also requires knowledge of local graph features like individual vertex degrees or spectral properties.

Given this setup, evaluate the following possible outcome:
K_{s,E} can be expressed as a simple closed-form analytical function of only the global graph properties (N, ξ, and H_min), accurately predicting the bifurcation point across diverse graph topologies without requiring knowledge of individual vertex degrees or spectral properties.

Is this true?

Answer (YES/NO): YES